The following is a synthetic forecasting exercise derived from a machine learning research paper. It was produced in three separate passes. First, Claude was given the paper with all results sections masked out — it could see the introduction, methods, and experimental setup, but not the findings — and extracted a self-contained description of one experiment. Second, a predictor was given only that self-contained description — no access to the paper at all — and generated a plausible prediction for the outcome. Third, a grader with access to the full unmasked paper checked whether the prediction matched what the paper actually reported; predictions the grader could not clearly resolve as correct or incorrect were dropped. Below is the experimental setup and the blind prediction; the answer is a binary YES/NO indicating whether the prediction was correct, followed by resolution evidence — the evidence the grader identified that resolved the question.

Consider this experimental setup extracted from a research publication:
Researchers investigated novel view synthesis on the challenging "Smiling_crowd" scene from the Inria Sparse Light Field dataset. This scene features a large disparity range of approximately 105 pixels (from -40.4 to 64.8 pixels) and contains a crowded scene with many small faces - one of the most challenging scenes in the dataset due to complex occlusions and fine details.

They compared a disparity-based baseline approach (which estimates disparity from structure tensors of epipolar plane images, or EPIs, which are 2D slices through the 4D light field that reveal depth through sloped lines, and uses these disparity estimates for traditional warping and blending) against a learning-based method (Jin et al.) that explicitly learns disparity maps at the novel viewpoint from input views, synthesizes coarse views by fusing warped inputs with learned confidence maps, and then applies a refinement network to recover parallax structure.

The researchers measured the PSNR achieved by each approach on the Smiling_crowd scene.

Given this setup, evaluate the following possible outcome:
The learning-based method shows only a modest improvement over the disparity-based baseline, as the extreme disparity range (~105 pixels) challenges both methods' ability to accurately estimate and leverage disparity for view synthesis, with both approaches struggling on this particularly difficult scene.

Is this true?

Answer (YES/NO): NO